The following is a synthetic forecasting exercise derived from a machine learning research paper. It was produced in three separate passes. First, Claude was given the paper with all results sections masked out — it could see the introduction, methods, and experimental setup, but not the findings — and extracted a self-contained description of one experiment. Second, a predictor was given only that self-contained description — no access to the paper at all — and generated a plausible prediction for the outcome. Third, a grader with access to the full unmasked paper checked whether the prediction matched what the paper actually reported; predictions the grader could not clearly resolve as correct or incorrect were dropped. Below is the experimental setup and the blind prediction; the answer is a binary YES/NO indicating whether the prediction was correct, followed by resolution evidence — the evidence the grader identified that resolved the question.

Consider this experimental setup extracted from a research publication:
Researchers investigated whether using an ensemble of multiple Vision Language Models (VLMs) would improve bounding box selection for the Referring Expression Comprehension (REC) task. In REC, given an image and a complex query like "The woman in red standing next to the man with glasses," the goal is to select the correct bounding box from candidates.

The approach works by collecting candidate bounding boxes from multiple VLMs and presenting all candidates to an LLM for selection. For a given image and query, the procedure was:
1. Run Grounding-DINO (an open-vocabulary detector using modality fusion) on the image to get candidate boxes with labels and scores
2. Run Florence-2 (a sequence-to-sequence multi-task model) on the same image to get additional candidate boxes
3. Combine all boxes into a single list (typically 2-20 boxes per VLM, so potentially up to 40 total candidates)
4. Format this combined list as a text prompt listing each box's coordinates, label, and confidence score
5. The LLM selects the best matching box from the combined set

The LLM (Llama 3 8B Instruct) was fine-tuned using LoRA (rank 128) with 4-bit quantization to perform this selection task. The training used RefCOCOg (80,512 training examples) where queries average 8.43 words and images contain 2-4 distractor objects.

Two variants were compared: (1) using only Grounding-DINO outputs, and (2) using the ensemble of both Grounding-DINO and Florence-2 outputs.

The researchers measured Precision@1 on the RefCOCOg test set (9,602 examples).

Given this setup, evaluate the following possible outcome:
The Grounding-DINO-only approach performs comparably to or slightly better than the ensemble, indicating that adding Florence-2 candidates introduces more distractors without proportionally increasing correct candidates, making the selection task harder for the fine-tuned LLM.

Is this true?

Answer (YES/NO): NO